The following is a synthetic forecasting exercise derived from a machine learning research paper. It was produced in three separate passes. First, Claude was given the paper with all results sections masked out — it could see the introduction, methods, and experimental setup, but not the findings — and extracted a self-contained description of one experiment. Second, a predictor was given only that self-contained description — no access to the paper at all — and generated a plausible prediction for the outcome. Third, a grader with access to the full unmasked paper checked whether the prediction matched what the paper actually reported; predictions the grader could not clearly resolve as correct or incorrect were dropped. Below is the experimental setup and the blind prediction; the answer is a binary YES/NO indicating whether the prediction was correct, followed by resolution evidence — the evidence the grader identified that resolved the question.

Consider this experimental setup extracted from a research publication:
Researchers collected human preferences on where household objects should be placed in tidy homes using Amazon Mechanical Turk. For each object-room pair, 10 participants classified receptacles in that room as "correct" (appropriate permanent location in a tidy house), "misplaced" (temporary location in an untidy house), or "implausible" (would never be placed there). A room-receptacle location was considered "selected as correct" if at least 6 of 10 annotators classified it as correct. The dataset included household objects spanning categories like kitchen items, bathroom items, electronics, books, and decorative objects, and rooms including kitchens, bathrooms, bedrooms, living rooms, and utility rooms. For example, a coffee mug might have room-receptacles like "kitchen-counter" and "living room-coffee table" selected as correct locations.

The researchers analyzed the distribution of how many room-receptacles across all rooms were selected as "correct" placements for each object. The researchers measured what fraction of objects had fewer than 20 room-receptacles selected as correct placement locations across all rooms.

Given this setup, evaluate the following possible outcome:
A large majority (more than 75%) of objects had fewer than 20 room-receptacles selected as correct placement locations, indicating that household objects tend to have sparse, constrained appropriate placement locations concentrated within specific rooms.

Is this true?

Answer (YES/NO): NO